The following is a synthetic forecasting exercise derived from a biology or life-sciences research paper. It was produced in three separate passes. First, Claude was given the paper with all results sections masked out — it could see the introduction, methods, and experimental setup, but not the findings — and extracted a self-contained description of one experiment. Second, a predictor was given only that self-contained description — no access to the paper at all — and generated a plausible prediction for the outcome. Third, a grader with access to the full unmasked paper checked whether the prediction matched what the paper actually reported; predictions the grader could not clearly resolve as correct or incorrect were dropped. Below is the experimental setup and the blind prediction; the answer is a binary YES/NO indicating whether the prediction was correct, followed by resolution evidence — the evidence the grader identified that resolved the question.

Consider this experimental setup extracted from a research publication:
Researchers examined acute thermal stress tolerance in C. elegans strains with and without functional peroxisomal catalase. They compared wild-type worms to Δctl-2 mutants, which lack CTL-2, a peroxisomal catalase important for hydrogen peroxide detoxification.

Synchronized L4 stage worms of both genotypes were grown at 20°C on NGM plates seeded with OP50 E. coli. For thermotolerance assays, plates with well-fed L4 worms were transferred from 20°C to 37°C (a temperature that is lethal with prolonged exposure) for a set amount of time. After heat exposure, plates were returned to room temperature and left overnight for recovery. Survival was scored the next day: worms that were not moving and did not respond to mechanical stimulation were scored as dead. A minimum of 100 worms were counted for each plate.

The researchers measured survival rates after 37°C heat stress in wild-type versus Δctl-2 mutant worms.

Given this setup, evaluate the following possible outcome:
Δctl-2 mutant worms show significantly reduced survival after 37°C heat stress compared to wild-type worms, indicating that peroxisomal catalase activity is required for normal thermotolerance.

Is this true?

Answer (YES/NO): YES